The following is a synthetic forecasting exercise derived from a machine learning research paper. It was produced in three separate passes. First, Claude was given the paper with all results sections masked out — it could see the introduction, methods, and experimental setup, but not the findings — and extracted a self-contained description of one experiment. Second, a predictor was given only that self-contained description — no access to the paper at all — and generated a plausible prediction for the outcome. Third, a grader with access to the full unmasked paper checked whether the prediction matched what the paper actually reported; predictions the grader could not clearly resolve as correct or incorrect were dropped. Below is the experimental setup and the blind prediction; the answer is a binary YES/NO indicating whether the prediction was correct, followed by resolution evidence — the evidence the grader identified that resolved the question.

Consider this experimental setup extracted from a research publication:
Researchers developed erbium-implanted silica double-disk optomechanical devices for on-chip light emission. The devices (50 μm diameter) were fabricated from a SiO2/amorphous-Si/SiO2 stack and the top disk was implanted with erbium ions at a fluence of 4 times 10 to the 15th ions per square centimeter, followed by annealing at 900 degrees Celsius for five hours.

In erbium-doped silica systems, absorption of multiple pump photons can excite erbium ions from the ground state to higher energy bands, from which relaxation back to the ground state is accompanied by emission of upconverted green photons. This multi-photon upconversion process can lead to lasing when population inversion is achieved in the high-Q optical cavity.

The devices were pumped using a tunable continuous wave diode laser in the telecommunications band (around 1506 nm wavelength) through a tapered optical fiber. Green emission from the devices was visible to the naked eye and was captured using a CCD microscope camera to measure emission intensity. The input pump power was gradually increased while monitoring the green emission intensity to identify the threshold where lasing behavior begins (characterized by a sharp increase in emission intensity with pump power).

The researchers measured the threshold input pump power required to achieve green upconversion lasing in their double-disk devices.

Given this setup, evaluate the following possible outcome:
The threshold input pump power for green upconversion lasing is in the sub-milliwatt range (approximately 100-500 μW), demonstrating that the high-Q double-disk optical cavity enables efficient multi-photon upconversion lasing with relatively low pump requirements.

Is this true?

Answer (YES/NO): YES